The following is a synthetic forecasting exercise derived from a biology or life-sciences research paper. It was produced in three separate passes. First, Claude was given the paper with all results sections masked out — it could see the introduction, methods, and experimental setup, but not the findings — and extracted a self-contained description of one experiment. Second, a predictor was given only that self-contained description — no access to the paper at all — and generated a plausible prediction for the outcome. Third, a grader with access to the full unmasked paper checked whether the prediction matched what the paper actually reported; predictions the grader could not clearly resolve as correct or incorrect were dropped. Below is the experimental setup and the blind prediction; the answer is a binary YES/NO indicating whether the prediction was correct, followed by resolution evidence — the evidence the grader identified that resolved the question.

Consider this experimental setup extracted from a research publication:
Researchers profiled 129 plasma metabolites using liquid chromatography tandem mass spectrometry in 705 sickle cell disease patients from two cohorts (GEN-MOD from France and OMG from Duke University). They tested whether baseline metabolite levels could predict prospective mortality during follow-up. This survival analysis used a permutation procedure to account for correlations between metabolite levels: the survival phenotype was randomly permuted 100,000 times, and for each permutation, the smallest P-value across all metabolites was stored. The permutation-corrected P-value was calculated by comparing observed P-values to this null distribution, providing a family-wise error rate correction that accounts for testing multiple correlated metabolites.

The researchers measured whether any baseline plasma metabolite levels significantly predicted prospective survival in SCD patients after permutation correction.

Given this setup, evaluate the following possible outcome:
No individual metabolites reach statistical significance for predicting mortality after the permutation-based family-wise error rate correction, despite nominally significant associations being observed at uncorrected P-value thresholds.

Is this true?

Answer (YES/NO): NO